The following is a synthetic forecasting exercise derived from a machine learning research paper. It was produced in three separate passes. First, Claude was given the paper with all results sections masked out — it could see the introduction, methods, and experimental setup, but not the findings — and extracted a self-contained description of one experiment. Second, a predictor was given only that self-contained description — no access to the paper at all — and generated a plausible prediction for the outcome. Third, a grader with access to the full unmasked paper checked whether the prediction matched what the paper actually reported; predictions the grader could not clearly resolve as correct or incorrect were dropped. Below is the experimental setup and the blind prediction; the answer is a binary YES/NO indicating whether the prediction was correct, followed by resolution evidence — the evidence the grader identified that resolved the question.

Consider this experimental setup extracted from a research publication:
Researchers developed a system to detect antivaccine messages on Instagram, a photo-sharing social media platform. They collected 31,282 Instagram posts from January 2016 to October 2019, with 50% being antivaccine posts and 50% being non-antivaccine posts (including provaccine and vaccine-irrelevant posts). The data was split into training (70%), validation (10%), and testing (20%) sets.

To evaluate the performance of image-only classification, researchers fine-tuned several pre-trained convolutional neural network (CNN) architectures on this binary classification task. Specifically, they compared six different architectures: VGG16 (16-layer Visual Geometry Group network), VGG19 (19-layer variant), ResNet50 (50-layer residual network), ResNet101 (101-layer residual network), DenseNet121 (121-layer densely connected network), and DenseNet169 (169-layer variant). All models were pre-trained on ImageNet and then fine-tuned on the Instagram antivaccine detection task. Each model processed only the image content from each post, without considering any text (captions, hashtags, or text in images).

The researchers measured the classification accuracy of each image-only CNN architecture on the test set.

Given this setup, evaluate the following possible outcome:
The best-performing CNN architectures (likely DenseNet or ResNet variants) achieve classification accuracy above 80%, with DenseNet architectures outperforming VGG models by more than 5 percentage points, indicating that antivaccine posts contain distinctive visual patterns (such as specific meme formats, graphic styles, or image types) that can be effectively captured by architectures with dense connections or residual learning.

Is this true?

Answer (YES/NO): NO